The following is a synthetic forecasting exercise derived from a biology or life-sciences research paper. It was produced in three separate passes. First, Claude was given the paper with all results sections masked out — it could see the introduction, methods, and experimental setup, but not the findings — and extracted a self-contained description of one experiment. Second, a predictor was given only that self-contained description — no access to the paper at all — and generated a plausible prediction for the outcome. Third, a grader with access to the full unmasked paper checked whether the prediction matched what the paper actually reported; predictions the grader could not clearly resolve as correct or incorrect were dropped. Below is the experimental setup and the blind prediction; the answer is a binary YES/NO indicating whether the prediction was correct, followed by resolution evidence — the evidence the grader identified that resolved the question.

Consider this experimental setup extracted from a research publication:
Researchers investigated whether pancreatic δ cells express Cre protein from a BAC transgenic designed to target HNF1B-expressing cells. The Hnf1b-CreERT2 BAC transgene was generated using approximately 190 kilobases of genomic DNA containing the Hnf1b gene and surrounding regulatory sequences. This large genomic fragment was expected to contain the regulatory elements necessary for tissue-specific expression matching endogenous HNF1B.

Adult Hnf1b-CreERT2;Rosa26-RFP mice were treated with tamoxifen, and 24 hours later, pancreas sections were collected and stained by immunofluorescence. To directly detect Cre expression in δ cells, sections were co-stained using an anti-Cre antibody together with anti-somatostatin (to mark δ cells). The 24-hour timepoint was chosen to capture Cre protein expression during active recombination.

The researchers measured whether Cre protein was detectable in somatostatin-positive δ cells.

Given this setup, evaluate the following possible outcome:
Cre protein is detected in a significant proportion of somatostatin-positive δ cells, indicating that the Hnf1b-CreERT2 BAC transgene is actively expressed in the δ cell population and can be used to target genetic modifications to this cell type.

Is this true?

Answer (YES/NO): YES